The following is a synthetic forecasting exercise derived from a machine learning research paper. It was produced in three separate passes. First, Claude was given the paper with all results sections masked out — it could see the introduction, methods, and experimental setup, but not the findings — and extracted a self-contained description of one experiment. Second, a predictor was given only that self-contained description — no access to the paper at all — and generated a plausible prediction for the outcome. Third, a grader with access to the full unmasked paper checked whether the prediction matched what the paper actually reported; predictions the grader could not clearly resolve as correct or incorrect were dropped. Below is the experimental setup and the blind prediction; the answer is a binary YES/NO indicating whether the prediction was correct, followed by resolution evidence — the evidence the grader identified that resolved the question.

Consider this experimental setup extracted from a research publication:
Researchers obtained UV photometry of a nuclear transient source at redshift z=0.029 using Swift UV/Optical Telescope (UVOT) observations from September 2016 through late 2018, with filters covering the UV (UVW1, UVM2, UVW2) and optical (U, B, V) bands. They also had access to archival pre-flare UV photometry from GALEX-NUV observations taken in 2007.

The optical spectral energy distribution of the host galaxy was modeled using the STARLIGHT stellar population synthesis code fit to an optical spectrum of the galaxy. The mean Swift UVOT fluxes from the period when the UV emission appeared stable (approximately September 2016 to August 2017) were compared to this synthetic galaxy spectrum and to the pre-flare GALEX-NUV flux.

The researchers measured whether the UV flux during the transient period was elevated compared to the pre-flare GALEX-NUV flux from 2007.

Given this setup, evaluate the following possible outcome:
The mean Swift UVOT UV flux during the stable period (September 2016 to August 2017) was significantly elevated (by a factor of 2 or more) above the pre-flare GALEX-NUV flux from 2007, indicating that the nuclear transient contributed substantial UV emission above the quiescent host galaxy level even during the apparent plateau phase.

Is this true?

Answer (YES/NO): YES